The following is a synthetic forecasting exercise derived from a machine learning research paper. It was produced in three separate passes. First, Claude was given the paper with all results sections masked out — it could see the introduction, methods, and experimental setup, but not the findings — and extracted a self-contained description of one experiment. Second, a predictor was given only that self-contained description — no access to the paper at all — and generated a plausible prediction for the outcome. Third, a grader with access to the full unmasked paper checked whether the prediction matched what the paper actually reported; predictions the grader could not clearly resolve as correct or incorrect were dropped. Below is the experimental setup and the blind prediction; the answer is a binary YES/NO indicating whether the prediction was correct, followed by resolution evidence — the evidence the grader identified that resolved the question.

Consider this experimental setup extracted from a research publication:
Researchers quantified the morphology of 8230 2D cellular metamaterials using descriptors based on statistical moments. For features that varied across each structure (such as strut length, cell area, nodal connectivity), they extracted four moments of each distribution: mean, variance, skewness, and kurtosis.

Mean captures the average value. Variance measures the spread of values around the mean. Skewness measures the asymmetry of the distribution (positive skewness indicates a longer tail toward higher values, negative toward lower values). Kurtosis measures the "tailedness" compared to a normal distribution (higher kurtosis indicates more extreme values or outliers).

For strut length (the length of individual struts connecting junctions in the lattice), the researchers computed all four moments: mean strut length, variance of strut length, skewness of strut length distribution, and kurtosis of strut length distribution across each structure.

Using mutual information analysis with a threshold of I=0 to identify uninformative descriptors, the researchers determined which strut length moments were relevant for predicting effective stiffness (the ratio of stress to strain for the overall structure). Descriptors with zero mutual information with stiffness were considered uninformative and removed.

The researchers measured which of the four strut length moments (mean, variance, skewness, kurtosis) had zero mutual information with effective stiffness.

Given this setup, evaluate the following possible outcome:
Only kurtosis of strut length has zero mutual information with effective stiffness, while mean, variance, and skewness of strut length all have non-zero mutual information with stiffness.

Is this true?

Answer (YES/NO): NO